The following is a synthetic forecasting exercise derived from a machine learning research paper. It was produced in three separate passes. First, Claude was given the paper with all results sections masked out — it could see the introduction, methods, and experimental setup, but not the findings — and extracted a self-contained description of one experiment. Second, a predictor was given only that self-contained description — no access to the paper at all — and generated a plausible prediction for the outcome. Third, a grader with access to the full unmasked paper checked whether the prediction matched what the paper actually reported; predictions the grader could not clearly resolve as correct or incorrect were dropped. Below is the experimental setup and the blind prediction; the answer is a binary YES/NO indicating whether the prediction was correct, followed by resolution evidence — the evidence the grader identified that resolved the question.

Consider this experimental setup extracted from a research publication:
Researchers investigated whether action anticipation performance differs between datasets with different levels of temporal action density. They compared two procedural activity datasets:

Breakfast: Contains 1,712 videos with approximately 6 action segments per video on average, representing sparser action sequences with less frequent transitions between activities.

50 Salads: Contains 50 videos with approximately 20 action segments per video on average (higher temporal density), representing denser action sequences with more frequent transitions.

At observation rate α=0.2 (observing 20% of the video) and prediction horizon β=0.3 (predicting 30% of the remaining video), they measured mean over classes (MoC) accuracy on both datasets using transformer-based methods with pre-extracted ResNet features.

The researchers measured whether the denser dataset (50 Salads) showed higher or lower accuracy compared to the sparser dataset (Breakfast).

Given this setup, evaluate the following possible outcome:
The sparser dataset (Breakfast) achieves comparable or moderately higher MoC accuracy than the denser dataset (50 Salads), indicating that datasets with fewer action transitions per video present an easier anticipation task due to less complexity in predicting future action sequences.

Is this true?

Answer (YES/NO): NO